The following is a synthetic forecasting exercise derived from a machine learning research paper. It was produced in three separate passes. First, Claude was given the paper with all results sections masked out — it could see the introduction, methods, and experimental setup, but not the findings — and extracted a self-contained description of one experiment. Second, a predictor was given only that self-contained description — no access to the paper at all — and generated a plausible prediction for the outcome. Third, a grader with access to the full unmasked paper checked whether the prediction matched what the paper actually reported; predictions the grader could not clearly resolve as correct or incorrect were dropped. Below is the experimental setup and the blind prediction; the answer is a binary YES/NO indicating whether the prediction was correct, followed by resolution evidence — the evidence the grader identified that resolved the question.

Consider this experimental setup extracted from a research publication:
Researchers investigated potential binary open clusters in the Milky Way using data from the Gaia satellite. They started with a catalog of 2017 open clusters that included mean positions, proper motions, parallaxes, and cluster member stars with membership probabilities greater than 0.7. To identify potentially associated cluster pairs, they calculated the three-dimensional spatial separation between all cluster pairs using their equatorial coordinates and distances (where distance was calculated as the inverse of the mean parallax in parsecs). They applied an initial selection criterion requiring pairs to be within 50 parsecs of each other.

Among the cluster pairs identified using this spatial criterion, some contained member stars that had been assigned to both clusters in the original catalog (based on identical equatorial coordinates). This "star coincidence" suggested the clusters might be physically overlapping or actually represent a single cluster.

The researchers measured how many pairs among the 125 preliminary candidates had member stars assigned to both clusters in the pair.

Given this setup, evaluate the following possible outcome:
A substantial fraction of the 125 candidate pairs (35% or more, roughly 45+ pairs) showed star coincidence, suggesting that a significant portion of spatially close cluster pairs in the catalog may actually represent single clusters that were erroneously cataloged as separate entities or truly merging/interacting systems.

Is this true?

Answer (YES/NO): NO